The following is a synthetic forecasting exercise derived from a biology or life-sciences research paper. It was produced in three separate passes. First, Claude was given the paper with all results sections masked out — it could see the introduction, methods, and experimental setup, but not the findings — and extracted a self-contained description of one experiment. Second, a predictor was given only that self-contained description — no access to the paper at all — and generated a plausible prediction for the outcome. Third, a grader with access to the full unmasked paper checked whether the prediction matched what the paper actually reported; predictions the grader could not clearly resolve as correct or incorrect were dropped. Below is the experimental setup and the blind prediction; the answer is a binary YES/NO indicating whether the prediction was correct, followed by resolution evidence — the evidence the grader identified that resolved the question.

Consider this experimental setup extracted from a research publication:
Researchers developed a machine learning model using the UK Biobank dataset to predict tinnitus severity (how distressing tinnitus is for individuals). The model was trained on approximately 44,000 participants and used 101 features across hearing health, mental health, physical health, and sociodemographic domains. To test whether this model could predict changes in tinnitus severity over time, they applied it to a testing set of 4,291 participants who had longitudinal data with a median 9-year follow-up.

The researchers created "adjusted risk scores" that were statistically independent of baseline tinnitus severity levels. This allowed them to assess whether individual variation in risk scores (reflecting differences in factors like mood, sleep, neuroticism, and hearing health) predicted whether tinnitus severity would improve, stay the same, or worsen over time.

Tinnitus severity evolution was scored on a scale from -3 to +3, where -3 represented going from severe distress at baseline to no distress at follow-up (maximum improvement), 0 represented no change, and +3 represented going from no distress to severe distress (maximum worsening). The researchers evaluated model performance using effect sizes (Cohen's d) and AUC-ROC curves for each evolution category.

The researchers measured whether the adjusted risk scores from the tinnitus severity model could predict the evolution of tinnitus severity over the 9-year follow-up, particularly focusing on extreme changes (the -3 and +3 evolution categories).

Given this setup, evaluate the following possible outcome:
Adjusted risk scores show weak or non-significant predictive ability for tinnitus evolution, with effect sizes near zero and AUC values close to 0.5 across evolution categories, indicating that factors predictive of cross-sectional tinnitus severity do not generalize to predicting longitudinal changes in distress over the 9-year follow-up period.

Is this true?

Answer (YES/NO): NO